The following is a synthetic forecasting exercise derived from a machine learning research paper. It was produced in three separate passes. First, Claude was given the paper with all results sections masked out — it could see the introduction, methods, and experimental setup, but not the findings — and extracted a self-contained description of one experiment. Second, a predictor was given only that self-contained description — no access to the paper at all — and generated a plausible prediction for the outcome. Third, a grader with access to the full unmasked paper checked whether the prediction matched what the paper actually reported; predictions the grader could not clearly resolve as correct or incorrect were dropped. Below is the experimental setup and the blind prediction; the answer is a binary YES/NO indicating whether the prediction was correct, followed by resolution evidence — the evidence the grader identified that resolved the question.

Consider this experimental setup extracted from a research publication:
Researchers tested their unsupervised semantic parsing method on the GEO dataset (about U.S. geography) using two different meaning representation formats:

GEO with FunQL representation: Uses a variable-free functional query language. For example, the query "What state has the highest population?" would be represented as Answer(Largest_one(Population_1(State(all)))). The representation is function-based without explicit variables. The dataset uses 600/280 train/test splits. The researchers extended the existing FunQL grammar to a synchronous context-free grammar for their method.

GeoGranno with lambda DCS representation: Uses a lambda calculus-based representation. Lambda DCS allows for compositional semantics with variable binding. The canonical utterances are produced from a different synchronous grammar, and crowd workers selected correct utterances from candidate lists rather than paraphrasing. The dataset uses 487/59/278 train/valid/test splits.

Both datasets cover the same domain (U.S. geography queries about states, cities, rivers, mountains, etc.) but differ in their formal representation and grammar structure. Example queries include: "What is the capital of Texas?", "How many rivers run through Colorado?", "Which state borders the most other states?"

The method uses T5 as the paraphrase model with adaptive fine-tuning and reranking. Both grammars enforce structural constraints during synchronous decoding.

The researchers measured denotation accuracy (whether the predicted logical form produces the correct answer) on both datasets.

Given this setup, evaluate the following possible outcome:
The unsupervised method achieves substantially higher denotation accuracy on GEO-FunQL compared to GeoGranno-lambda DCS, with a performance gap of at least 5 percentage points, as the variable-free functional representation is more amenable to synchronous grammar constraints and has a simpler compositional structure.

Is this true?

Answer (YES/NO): NO